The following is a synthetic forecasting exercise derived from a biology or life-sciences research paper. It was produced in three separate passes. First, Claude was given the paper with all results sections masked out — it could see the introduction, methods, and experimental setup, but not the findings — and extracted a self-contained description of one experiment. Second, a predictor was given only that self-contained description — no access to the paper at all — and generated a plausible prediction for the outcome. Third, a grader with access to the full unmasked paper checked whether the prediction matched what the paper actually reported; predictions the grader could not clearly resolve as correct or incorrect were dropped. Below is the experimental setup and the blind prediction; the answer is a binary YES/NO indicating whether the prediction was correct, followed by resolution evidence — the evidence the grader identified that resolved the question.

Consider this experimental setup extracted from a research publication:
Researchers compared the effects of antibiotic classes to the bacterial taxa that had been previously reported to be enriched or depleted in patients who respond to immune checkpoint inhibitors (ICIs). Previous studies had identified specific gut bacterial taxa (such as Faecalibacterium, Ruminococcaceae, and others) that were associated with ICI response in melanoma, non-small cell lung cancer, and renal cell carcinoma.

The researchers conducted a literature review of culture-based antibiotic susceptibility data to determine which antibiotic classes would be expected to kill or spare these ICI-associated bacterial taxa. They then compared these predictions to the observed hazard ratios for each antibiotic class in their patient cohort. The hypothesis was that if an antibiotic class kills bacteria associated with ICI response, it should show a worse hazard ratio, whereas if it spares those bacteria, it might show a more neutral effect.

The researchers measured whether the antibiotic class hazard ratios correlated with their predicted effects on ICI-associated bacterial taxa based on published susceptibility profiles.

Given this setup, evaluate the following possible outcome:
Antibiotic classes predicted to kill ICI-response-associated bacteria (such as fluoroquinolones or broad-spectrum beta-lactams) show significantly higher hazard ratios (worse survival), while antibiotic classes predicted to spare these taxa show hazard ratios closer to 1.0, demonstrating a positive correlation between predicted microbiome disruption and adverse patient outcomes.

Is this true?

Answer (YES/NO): NO